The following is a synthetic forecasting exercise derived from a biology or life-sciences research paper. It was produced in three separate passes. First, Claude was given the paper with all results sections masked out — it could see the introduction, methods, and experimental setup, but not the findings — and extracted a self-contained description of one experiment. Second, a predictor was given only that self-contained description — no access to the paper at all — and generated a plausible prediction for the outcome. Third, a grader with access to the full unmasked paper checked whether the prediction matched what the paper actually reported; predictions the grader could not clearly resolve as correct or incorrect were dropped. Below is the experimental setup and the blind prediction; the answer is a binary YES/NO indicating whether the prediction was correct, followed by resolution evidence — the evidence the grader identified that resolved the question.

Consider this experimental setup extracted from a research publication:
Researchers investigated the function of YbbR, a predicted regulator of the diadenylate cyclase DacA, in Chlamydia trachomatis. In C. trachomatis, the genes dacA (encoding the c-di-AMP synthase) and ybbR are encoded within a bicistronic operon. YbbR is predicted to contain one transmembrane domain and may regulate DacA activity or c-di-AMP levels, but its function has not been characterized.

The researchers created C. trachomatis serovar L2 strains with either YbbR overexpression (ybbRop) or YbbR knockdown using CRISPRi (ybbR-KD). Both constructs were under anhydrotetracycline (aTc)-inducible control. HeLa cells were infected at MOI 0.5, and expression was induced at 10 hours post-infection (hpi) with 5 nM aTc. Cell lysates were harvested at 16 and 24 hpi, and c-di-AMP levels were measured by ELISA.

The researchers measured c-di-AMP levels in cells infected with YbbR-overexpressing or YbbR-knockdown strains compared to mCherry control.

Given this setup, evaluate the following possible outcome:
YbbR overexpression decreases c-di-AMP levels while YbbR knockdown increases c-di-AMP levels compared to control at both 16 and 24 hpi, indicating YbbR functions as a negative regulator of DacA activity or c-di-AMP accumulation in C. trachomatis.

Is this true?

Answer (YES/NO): NO